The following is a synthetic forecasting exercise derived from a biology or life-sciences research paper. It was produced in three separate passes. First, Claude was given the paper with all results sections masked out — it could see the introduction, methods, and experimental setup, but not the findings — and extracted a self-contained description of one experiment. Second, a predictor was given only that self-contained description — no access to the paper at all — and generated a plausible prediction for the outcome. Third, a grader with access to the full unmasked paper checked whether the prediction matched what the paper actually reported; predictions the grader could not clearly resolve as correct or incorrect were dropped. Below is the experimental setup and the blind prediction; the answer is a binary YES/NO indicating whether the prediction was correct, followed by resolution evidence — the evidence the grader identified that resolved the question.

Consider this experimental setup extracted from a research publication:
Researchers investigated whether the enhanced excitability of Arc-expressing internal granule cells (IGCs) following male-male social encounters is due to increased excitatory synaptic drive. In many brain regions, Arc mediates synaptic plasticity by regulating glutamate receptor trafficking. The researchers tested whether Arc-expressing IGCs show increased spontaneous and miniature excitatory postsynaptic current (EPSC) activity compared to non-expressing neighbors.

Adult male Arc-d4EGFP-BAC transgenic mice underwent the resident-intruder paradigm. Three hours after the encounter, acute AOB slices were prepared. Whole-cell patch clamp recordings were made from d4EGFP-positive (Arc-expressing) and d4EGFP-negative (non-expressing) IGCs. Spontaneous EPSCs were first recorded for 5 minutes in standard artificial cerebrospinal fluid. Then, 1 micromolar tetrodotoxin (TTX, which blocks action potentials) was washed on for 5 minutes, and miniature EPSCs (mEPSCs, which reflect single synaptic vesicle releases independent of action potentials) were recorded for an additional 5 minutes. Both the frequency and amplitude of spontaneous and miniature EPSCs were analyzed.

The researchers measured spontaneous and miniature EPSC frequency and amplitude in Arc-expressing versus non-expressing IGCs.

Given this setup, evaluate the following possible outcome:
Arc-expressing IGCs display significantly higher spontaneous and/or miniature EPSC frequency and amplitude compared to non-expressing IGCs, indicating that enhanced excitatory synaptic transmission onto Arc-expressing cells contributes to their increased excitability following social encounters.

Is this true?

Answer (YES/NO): NO